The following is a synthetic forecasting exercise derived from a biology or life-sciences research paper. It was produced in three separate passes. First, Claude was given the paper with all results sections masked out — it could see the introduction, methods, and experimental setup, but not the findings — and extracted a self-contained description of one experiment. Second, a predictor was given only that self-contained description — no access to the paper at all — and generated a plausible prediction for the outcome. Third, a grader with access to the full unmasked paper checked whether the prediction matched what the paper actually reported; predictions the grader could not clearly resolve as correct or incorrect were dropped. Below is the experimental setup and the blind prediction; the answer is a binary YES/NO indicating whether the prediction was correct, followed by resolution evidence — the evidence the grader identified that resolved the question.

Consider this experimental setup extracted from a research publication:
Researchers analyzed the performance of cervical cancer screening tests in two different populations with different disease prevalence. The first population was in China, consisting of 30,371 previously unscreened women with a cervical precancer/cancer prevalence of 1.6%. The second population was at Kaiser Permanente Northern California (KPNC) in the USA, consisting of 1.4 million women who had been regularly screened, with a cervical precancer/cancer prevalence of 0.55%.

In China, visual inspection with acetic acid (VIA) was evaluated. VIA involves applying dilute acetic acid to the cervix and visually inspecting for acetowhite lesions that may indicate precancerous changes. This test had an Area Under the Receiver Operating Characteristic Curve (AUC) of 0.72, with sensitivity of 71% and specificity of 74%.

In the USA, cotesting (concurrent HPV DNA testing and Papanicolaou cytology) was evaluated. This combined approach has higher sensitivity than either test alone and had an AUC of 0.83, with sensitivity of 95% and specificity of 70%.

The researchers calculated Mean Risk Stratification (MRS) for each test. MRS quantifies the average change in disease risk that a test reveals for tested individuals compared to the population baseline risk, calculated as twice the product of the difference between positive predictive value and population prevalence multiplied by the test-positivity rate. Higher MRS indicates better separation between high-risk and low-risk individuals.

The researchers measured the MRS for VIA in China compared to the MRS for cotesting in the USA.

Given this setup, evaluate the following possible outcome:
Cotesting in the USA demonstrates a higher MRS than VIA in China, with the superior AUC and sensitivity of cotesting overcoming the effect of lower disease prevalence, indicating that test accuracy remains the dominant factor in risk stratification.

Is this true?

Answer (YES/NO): NO